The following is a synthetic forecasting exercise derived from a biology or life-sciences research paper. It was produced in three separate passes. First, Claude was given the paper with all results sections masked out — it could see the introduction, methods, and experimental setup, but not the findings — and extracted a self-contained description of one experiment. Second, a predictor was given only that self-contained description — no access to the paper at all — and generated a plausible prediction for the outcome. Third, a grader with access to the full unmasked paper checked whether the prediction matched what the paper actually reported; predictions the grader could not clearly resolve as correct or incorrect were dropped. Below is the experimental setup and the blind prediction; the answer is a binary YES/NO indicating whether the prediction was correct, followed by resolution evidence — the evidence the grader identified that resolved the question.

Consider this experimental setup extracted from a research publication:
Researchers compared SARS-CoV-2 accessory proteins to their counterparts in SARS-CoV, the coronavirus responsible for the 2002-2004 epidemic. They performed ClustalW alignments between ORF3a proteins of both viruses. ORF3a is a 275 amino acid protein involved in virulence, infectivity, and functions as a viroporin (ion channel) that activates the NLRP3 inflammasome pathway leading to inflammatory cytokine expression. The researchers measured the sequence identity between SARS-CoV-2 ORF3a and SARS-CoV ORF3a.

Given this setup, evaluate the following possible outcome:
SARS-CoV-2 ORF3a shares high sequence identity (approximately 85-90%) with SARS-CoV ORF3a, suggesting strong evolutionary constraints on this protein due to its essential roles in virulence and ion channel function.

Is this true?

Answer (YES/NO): NO